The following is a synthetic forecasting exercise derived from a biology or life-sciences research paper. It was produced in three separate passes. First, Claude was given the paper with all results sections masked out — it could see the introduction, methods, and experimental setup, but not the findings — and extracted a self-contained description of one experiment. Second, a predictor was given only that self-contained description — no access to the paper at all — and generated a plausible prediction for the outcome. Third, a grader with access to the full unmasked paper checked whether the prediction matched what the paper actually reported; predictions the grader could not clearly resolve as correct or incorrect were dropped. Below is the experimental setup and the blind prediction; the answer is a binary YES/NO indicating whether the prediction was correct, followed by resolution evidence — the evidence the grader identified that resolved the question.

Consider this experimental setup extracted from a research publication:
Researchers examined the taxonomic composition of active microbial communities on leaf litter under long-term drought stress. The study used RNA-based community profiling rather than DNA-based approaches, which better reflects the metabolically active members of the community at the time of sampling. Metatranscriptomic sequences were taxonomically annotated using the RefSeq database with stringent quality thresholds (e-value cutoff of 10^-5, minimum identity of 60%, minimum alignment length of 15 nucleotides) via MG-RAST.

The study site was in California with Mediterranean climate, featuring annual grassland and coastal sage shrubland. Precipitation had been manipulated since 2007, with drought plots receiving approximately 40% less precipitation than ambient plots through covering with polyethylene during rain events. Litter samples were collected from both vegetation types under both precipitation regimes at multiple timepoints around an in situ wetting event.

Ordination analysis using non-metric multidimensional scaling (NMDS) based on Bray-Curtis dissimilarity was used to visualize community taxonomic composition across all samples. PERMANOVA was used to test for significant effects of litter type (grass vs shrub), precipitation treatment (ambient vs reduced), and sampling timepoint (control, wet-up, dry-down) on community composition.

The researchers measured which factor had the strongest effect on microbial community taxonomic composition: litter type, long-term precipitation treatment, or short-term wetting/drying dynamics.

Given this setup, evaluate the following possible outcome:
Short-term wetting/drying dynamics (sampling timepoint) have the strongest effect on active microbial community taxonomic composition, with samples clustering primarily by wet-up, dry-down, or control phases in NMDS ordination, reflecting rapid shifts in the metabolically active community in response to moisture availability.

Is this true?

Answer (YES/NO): NO